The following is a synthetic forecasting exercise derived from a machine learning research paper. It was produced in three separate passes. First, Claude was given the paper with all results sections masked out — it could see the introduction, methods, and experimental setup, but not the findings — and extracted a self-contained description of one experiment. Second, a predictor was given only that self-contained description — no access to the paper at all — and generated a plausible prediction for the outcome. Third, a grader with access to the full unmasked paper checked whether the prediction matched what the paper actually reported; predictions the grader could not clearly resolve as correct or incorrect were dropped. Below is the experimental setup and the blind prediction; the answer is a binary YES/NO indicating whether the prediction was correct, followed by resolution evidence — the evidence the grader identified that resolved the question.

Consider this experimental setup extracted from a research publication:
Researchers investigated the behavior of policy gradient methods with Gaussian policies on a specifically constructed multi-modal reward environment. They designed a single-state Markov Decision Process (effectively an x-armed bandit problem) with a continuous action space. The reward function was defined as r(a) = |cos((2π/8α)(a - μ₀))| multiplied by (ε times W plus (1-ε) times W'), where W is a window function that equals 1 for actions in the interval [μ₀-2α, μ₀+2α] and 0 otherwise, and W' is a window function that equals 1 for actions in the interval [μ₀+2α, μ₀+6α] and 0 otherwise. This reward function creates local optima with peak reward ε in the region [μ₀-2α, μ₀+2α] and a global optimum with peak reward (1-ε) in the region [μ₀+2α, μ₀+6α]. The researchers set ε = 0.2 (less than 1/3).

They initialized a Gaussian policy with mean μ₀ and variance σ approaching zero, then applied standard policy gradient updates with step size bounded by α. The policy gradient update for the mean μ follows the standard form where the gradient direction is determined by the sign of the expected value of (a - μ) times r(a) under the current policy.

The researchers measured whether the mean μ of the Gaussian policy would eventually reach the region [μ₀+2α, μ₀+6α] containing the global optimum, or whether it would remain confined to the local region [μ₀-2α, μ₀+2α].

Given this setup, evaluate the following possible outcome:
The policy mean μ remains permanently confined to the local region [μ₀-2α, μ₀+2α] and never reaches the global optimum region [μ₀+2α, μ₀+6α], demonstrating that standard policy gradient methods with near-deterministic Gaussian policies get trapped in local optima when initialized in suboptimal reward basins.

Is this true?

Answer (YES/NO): YES